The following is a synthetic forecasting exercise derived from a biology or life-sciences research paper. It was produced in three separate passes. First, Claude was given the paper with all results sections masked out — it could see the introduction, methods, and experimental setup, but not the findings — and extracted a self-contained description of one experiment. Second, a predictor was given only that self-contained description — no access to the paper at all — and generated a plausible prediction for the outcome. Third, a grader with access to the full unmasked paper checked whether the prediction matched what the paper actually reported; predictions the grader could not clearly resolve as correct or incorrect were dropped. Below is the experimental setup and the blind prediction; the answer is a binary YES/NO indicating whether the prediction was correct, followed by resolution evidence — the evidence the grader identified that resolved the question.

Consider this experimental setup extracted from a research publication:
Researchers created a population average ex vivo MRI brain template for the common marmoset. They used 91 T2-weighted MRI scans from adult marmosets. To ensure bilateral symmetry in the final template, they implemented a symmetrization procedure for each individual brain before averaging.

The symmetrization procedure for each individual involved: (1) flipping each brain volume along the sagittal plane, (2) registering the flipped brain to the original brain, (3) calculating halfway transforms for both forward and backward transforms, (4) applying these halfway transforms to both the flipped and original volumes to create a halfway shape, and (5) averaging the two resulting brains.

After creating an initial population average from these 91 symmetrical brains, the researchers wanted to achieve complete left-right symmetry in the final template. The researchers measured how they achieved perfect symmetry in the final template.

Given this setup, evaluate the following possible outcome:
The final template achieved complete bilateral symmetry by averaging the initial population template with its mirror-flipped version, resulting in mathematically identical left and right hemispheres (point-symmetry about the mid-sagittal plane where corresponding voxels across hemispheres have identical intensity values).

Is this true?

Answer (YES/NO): NO